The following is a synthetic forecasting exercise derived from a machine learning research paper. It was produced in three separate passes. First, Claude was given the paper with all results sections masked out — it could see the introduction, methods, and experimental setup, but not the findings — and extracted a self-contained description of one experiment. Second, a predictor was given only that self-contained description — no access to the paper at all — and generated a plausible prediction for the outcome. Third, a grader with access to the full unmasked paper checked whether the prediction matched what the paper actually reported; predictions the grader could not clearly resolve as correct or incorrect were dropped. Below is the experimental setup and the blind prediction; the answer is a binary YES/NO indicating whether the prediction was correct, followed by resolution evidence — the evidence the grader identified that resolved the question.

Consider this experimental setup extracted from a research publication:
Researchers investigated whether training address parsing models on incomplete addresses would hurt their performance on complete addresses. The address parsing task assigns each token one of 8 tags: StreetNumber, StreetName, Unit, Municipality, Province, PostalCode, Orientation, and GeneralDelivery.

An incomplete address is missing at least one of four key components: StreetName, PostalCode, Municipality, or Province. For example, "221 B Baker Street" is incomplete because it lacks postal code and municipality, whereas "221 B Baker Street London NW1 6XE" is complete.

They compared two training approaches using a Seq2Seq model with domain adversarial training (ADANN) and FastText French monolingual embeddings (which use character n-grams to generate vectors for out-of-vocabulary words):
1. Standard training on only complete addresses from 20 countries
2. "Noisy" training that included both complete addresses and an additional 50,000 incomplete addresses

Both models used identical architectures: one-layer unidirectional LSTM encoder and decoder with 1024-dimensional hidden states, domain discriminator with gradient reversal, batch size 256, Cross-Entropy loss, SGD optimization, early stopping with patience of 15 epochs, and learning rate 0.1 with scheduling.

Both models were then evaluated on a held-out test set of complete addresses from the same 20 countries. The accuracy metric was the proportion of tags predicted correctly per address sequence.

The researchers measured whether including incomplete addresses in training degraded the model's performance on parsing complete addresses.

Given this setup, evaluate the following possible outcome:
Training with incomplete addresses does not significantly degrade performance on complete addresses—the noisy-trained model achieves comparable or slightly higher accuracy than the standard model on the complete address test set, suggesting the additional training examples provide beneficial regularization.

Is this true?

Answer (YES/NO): NO